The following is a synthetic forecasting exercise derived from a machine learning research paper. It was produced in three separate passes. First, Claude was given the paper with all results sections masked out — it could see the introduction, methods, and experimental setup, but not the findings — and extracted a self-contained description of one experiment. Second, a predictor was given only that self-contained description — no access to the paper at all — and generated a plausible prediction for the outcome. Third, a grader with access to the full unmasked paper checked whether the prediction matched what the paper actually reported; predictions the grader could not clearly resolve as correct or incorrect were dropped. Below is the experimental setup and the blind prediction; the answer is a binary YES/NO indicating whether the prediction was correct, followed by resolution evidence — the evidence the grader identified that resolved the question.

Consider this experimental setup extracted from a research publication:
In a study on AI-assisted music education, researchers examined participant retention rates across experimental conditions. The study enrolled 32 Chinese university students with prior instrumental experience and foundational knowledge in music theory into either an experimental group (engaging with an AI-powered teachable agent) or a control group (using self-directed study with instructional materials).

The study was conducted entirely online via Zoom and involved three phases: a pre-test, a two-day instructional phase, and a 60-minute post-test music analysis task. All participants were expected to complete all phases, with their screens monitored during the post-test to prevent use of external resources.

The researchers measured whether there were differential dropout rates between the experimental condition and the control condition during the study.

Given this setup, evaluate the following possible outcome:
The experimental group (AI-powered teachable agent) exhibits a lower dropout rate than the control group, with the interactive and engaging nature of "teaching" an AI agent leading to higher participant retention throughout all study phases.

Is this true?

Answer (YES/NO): YES